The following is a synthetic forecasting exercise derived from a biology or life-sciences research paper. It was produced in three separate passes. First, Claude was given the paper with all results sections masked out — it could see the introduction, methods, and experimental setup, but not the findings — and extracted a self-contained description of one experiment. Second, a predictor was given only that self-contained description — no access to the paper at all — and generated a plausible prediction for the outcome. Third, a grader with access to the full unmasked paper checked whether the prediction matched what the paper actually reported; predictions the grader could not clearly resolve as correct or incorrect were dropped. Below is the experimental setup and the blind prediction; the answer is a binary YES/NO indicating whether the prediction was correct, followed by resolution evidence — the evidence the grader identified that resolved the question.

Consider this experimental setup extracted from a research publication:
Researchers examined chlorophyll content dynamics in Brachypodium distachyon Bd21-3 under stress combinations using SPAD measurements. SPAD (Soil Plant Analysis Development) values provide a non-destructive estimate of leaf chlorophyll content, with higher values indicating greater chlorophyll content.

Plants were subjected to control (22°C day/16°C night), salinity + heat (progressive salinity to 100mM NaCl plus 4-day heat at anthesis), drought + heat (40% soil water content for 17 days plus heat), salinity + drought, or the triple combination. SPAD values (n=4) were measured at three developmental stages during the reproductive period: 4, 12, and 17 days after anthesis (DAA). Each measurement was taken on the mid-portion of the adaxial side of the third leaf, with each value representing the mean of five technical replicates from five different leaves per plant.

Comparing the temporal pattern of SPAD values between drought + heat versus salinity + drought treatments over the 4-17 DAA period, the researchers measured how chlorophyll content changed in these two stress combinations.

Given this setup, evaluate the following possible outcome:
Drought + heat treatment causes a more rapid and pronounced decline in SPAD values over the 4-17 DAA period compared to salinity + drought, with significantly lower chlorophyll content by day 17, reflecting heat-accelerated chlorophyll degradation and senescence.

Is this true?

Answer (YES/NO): YES